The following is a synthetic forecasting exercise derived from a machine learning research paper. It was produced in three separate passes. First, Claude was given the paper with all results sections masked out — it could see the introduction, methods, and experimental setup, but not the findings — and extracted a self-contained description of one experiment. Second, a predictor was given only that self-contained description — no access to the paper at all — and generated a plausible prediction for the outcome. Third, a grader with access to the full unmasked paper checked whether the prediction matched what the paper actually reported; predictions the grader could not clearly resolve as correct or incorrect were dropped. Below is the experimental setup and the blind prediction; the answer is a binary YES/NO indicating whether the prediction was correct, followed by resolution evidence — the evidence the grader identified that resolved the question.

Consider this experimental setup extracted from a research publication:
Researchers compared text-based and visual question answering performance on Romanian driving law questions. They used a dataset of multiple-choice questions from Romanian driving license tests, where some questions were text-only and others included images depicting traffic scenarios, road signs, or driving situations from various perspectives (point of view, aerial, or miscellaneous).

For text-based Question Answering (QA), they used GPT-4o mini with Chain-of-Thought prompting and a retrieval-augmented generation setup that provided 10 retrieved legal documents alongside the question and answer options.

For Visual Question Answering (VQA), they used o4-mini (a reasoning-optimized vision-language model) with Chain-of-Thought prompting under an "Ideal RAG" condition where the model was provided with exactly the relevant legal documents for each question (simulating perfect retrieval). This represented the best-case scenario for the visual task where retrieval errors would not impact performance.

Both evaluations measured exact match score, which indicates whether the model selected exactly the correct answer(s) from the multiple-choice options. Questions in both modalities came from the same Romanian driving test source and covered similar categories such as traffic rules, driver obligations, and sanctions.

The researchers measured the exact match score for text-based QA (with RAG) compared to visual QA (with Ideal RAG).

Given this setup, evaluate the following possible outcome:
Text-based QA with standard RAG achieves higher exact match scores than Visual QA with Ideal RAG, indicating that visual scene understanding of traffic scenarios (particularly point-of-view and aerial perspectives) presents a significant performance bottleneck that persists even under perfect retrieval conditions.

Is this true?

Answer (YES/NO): YES